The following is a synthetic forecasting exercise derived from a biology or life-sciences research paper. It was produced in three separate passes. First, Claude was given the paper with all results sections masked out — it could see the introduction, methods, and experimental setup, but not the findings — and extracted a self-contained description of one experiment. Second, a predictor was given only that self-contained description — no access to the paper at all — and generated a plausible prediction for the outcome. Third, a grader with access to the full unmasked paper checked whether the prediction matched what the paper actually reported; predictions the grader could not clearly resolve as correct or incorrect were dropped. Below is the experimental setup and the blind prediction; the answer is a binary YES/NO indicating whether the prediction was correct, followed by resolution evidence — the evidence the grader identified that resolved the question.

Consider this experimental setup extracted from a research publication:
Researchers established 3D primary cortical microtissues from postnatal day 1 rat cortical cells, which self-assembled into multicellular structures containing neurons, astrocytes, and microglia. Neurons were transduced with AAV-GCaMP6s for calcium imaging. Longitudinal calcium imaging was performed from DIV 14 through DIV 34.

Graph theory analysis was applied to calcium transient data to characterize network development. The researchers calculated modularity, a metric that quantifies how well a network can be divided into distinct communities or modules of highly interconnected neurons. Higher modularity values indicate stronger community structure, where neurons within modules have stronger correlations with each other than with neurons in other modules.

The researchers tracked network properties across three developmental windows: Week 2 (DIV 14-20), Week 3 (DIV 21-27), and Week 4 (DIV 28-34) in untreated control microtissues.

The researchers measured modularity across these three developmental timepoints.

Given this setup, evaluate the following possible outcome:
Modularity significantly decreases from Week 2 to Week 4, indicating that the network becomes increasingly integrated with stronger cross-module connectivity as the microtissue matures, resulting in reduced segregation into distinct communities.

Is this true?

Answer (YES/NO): NO